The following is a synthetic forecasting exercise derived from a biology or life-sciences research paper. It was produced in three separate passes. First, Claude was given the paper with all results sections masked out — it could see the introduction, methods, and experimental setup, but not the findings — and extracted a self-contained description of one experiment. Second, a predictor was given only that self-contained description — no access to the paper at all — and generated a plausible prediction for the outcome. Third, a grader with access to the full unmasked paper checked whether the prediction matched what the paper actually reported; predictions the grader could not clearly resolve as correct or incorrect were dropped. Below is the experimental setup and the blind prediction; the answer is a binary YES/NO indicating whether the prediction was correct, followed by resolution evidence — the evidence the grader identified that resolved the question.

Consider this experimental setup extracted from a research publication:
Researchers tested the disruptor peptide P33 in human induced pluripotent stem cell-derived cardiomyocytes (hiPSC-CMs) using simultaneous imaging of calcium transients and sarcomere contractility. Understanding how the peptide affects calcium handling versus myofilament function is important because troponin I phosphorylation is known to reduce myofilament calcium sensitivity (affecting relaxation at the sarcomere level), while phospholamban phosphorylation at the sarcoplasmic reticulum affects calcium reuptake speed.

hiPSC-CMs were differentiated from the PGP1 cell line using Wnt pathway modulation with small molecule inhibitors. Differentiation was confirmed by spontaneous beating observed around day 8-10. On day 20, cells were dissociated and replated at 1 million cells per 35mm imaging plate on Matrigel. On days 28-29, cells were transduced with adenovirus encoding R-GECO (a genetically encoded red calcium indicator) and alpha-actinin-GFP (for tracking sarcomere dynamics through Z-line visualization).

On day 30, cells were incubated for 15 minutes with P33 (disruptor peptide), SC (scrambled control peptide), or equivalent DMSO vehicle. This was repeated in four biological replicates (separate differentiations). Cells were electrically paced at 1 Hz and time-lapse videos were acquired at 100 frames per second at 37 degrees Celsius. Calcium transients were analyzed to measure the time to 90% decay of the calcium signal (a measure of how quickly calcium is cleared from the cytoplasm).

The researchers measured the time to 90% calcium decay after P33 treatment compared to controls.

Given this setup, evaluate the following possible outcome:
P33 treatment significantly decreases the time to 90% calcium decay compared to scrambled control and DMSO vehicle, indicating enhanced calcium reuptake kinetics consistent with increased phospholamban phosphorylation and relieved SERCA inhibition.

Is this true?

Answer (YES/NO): NO